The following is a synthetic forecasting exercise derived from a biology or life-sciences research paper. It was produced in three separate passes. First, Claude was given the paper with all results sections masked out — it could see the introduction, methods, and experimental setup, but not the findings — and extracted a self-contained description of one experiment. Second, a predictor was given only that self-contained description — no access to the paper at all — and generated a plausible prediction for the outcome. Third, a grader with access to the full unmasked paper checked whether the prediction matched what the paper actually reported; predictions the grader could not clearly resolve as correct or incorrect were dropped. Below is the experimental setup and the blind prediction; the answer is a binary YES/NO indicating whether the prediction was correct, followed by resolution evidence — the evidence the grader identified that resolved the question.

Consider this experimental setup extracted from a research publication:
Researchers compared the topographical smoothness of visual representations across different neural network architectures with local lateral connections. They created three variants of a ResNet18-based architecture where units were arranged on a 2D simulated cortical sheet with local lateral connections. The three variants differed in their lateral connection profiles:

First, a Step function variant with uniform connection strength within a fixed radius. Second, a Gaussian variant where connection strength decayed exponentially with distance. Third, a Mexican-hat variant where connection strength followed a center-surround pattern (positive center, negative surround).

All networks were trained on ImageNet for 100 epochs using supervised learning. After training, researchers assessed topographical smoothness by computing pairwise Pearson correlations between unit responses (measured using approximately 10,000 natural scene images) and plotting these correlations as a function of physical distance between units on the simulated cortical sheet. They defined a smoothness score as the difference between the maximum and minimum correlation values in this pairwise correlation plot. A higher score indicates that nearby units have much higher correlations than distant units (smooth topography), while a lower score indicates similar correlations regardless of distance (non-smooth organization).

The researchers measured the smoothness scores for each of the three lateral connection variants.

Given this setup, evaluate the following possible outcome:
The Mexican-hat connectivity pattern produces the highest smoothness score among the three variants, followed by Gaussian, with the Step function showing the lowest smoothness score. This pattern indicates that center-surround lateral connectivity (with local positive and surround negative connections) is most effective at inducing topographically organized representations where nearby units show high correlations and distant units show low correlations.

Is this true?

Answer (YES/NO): NO